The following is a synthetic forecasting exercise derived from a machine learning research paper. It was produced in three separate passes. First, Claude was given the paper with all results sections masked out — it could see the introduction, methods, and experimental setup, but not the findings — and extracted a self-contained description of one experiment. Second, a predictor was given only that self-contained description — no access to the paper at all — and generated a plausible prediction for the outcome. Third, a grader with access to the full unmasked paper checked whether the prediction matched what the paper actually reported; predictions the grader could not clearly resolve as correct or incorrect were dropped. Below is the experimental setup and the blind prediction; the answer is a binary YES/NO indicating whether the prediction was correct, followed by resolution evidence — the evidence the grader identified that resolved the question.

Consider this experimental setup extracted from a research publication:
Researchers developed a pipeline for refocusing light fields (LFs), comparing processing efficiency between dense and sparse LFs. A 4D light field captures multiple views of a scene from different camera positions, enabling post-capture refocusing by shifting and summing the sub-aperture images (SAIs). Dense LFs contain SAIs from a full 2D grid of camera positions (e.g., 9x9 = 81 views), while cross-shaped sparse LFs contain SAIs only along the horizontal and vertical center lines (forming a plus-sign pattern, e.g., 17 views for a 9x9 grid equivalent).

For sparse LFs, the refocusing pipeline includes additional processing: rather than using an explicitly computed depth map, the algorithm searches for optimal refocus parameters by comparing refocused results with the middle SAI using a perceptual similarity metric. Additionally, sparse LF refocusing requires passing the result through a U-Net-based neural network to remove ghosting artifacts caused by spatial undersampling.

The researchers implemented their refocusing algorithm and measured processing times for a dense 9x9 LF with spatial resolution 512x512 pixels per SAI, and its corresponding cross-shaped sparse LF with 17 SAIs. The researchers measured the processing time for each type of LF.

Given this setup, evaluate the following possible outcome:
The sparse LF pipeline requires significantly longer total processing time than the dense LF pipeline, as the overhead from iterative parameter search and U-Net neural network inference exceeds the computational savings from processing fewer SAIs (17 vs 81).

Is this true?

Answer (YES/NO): NO